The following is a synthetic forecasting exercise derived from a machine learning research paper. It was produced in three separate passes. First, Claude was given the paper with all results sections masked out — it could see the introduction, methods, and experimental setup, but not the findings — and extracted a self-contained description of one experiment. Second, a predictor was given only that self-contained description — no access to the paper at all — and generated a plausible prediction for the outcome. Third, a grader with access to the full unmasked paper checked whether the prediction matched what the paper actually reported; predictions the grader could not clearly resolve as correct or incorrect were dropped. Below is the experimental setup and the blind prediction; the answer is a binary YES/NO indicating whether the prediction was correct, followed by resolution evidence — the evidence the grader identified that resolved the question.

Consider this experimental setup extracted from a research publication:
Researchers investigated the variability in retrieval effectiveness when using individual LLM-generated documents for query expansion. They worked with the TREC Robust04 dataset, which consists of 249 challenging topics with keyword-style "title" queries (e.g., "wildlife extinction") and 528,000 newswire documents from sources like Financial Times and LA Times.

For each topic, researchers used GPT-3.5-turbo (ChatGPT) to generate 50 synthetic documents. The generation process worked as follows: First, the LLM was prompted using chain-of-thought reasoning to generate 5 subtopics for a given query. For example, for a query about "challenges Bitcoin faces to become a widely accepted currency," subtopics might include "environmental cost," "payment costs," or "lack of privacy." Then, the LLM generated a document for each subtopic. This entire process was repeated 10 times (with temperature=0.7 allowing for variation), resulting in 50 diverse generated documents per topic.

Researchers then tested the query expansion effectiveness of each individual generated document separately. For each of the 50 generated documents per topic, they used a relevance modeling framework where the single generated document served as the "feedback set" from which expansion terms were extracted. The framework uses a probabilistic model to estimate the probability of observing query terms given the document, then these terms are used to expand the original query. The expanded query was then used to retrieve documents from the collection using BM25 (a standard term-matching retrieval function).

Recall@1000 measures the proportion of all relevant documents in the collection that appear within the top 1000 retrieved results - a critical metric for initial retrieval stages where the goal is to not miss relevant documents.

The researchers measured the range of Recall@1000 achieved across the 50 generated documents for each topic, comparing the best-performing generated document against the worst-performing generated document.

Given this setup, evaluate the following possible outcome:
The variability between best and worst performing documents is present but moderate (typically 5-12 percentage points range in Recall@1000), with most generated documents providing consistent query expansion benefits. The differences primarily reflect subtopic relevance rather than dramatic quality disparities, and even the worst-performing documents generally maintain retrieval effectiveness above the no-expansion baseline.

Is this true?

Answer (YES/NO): NO